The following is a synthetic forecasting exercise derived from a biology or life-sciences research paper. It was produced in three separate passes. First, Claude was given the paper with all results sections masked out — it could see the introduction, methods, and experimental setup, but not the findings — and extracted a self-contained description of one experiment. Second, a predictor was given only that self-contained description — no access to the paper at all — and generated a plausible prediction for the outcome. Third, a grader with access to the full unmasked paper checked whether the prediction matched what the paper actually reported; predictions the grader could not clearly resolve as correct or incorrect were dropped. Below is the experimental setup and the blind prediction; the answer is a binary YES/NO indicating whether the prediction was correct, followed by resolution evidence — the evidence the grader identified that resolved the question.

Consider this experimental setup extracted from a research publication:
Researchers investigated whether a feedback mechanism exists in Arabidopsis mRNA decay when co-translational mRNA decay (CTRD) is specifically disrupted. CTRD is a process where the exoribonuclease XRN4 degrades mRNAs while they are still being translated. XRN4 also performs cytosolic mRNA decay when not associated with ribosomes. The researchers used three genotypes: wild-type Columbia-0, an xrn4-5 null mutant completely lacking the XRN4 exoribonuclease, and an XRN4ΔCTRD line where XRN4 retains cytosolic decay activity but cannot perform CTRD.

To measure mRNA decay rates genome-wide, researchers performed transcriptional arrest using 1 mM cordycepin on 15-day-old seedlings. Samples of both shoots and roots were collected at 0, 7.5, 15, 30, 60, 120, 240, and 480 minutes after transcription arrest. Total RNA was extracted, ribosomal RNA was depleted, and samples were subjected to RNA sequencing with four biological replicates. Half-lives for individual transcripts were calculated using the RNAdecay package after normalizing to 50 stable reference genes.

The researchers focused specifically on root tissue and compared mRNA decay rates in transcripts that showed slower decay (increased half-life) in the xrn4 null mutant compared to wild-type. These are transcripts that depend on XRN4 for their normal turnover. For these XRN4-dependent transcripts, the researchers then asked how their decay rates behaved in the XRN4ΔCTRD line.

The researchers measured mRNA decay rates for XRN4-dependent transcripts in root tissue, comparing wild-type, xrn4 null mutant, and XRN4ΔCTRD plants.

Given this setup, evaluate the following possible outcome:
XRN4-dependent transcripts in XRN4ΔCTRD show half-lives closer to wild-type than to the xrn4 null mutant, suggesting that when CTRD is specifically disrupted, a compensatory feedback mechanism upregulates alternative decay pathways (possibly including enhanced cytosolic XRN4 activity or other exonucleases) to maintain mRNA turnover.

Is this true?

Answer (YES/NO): NO